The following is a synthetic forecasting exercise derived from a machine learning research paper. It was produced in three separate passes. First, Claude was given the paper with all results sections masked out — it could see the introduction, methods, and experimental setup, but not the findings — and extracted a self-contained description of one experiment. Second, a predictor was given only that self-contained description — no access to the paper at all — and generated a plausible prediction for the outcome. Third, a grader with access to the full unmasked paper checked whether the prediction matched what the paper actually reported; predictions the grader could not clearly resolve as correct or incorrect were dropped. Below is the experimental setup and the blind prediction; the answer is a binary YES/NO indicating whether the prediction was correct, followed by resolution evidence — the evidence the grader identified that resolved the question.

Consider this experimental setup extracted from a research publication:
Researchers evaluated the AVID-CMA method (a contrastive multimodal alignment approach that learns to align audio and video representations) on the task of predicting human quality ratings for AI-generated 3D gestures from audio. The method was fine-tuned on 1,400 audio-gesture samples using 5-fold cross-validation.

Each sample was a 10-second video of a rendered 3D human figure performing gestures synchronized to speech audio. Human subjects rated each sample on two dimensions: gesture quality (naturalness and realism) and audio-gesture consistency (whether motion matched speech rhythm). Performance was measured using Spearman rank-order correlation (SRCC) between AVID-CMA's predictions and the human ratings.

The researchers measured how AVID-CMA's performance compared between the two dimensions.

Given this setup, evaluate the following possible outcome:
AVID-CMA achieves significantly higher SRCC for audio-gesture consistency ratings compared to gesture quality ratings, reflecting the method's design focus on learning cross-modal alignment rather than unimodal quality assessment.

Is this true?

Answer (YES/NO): NO